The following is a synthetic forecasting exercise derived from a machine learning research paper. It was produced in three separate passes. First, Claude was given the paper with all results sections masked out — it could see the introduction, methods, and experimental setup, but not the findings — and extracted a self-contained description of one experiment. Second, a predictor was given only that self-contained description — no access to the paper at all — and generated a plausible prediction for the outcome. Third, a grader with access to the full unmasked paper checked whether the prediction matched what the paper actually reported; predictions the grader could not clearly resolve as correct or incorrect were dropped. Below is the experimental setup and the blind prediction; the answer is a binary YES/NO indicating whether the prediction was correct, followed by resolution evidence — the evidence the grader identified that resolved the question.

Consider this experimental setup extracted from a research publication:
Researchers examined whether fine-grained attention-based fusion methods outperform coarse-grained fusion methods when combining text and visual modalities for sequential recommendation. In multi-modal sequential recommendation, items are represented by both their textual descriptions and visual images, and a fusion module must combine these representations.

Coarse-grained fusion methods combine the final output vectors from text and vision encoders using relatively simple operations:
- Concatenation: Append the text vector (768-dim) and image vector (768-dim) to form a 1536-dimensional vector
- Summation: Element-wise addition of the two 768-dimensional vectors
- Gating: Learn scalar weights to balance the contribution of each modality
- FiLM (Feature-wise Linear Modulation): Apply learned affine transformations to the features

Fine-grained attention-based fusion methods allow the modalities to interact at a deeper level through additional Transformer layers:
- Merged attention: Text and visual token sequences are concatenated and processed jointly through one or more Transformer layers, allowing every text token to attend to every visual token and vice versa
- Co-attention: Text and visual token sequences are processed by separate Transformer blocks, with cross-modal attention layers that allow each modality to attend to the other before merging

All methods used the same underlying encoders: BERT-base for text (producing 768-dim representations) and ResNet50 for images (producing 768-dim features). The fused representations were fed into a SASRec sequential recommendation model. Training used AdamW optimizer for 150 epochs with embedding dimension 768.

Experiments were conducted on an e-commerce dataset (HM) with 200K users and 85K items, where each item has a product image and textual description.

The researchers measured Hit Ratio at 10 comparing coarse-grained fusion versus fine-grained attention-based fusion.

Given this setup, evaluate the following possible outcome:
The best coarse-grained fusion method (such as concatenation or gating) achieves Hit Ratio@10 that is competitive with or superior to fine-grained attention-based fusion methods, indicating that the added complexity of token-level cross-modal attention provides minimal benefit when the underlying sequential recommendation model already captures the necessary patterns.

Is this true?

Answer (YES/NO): NO